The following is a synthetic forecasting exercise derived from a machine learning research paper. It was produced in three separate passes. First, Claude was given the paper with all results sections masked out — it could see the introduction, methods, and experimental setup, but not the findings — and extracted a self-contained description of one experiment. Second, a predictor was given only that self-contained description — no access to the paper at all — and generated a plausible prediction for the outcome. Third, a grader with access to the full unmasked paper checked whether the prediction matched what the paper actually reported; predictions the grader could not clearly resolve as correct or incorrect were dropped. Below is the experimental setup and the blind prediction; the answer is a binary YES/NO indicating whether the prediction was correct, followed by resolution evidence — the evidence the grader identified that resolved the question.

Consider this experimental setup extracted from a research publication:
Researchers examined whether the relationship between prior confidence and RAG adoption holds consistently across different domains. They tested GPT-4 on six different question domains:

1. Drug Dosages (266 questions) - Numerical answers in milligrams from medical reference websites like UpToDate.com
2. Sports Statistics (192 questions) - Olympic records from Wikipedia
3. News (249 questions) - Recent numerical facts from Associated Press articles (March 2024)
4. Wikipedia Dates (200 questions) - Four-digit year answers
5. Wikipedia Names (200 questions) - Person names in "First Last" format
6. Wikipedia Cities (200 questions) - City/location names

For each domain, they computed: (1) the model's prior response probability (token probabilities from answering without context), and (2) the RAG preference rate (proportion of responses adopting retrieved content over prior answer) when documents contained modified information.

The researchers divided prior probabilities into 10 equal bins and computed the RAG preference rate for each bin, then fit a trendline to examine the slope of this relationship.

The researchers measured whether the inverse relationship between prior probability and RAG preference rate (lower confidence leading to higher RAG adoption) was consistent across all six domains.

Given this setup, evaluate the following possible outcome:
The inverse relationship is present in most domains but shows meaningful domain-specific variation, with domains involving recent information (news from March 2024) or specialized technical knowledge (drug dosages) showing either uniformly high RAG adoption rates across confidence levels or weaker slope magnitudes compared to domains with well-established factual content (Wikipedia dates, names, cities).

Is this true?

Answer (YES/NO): NO